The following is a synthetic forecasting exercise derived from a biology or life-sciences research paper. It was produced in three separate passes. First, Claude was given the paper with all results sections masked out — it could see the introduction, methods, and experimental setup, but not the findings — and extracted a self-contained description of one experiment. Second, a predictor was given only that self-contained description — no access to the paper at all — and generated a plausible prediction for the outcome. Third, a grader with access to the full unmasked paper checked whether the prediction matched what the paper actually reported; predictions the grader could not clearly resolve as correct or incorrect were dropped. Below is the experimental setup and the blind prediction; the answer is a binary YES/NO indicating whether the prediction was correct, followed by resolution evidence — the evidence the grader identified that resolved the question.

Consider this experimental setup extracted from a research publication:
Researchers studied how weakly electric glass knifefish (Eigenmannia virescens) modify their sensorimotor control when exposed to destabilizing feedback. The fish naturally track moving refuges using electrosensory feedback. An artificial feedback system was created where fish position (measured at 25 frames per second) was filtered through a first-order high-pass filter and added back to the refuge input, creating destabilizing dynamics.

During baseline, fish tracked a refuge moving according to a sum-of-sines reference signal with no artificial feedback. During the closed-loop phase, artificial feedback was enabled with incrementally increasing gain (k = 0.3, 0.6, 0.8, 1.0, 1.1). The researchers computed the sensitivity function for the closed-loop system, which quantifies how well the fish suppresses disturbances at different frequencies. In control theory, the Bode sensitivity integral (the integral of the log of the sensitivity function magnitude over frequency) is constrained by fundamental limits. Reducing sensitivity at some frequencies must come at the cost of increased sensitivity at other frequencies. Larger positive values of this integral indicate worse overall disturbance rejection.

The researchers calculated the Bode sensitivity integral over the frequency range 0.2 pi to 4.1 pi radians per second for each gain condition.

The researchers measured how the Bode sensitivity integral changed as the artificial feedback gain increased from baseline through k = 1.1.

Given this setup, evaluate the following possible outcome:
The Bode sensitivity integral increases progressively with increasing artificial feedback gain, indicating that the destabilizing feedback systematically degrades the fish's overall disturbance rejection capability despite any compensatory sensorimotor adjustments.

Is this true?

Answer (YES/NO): NO